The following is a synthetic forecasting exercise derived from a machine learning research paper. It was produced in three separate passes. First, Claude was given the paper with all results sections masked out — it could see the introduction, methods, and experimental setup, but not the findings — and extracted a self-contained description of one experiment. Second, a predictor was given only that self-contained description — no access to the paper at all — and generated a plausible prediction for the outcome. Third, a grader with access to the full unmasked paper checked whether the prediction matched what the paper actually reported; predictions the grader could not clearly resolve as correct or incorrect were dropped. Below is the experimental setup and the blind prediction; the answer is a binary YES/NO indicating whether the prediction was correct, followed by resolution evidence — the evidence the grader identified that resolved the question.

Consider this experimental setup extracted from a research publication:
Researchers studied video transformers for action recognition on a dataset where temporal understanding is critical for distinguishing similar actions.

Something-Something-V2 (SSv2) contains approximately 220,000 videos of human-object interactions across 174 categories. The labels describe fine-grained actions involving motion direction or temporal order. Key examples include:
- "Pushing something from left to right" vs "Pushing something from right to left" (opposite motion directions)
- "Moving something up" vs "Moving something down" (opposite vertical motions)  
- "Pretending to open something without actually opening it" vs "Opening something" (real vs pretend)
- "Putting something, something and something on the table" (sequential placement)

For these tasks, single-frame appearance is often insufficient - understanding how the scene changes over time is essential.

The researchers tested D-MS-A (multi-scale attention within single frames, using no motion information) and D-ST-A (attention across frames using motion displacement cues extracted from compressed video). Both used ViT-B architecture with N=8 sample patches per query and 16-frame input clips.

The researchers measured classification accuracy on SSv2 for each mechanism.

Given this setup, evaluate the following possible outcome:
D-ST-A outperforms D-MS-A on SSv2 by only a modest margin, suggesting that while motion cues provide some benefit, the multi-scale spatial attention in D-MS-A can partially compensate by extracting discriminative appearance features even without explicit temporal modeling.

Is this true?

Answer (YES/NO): NO